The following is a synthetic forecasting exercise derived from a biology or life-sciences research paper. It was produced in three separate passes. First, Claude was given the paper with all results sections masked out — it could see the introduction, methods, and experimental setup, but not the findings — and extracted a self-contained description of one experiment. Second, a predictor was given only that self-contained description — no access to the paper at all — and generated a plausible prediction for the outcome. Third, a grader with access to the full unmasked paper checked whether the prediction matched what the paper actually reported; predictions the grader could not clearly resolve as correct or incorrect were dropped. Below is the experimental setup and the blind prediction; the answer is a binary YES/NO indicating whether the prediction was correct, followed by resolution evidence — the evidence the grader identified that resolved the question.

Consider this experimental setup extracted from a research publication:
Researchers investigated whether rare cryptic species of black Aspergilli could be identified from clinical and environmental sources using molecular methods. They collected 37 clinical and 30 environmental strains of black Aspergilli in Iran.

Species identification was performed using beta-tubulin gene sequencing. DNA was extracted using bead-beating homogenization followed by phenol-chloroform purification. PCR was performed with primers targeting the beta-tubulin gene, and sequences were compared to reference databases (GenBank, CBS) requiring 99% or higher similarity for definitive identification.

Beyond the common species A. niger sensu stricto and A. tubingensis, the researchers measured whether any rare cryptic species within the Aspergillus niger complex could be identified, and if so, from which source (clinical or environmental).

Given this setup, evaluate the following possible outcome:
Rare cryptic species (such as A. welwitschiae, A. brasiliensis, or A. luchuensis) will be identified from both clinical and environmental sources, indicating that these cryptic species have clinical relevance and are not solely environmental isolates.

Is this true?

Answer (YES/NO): YES